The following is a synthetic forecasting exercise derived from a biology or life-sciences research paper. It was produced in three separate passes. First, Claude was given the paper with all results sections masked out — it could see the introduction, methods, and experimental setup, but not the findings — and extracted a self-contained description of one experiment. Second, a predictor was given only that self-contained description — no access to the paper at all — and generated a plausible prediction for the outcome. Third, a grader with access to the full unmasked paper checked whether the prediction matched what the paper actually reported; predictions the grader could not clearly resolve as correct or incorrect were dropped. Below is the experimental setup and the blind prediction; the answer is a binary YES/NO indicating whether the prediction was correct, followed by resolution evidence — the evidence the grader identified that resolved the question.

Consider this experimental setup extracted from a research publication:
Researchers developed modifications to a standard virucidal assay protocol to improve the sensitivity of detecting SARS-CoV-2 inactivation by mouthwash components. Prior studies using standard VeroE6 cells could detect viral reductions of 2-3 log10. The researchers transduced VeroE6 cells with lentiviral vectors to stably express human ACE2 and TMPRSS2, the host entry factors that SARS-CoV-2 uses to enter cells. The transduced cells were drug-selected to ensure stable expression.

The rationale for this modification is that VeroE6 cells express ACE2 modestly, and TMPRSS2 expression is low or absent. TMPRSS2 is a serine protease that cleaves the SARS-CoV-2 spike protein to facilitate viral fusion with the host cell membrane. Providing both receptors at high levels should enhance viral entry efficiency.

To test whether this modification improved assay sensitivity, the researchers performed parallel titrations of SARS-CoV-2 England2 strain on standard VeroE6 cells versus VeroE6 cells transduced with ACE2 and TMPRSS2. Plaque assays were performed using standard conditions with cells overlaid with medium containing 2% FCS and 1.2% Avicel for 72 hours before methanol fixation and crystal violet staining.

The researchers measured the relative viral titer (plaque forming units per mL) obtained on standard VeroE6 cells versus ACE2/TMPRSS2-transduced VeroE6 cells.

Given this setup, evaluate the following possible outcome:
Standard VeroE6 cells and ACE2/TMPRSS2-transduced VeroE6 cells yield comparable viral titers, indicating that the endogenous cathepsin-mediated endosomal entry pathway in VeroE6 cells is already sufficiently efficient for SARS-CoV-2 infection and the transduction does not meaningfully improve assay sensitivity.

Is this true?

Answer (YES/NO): NO